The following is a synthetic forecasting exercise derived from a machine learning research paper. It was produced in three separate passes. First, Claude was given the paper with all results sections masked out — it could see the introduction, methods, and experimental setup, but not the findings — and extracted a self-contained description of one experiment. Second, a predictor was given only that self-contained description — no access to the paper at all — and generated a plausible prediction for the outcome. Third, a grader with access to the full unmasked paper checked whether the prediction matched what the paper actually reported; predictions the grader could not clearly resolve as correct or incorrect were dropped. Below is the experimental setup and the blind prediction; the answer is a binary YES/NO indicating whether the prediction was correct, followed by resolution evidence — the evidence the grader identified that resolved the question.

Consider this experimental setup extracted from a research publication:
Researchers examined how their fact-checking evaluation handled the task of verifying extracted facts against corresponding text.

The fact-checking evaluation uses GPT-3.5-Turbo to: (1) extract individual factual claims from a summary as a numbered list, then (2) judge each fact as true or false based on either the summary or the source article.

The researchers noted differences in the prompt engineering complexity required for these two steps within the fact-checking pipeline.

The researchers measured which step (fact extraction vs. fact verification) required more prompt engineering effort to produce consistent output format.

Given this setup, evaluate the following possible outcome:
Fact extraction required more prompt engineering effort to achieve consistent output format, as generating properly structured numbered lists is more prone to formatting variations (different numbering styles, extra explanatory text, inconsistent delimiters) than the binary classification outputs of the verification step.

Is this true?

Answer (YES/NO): NO